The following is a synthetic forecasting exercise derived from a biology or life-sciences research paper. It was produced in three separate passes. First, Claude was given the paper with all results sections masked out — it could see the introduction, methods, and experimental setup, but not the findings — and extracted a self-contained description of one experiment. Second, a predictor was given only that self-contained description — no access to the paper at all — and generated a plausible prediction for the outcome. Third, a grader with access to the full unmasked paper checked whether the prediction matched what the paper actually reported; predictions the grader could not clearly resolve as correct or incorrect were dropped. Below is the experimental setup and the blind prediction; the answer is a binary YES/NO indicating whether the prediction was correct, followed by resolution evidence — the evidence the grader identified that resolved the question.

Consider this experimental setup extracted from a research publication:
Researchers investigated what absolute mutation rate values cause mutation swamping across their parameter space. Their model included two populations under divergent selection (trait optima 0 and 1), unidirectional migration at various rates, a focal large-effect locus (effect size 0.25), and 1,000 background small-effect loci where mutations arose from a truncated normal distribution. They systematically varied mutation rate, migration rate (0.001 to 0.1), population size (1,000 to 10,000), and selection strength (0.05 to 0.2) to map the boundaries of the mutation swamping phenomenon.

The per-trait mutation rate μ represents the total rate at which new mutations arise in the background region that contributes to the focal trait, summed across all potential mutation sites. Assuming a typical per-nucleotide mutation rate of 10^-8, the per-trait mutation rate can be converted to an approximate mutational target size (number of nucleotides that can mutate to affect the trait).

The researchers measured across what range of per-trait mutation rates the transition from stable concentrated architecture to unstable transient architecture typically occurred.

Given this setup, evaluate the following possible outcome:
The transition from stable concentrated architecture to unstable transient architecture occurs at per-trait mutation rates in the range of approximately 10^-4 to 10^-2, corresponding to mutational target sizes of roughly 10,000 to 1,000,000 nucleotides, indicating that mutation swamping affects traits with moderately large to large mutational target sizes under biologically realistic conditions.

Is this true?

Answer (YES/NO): NO